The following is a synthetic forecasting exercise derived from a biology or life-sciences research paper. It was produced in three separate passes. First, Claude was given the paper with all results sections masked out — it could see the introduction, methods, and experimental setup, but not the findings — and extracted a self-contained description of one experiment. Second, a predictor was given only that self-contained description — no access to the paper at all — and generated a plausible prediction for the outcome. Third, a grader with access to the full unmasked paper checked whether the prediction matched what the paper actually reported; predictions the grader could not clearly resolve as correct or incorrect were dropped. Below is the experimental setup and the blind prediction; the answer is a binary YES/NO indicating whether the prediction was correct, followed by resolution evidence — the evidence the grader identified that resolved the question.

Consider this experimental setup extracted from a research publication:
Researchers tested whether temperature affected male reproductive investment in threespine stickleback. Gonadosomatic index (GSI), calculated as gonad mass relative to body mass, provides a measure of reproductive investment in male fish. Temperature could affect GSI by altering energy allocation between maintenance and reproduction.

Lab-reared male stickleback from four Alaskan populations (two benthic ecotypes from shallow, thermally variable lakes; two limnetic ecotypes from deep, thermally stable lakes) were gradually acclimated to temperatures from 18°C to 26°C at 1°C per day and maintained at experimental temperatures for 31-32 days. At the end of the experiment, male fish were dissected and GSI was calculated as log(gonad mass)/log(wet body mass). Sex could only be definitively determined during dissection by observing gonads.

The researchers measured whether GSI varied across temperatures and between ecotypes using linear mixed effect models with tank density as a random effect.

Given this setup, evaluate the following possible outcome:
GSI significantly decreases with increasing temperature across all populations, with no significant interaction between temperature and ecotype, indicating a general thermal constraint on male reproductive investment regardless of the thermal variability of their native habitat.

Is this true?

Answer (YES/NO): NO